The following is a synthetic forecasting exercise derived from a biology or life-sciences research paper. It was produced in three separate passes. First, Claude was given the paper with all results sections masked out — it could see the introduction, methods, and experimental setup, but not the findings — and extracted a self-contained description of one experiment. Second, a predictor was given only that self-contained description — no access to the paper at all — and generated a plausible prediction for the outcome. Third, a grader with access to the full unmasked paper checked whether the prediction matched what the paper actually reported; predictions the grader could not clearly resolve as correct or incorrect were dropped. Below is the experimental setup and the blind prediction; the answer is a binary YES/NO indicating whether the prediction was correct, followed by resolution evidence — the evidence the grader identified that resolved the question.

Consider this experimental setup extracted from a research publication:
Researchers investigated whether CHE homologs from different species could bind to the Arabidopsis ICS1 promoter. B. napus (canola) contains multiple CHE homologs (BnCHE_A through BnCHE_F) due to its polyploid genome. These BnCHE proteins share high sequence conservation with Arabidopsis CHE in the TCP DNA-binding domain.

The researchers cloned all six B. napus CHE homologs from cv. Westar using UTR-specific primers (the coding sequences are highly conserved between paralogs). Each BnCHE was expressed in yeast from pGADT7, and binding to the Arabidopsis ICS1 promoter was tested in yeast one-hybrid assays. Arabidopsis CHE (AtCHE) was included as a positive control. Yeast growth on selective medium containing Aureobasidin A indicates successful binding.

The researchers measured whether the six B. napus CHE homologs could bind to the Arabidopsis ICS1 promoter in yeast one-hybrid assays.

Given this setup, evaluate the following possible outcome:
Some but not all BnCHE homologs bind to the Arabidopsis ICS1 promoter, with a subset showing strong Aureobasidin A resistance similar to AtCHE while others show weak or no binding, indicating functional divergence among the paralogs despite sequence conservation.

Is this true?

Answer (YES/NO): YES